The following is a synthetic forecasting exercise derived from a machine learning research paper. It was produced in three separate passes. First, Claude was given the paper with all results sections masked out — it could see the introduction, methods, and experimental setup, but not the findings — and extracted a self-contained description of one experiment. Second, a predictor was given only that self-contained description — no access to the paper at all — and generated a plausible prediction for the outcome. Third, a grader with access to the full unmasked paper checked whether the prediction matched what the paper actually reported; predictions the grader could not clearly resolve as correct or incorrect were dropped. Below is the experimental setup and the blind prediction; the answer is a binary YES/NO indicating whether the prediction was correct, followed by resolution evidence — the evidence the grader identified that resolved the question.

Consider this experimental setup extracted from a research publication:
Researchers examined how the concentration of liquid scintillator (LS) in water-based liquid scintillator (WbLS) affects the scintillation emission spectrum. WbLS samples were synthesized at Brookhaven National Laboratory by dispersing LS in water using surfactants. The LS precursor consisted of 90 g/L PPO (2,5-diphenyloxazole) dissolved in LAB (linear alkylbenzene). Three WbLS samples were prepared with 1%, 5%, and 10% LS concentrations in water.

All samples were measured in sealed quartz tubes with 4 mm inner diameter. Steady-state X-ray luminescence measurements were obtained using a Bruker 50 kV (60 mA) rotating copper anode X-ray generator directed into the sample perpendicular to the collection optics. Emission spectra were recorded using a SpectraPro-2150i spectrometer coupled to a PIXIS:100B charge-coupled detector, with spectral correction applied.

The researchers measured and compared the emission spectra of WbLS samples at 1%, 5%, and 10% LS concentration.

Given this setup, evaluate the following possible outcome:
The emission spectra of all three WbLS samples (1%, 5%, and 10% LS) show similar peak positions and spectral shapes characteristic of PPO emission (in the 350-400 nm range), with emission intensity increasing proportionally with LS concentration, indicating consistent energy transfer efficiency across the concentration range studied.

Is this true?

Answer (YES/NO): NO